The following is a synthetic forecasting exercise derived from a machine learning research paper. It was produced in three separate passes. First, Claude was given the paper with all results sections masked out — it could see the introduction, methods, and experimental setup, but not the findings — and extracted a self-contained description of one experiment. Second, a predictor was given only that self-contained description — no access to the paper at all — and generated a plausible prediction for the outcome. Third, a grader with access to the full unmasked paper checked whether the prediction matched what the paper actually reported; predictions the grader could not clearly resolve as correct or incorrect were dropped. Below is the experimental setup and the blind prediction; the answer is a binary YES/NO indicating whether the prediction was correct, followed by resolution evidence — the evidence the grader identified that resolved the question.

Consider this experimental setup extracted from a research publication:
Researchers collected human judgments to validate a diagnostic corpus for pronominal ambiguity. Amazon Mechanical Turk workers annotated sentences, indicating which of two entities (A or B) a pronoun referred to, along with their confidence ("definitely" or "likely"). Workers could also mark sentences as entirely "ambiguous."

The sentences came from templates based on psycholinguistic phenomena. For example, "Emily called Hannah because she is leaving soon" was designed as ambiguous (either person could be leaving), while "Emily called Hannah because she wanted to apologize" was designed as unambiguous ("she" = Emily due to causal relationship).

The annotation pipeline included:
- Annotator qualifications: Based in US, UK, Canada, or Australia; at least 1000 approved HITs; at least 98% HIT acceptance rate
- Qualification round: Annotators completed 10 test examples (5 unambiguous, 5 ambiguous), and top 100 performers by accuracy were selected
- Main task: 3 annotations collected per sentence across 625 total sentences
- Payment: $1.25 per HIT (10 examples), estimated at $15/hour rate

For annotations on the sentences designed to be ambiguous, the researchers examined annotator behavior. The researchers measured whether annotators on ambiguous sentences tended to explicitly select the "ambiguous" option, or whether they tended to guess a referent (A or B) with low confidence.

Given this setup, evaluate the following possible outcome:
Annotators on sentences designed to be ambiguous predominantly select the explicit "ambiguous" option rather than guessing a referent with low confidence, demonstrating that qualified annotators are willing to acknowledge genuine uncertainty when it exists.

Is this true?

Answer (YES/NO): NO